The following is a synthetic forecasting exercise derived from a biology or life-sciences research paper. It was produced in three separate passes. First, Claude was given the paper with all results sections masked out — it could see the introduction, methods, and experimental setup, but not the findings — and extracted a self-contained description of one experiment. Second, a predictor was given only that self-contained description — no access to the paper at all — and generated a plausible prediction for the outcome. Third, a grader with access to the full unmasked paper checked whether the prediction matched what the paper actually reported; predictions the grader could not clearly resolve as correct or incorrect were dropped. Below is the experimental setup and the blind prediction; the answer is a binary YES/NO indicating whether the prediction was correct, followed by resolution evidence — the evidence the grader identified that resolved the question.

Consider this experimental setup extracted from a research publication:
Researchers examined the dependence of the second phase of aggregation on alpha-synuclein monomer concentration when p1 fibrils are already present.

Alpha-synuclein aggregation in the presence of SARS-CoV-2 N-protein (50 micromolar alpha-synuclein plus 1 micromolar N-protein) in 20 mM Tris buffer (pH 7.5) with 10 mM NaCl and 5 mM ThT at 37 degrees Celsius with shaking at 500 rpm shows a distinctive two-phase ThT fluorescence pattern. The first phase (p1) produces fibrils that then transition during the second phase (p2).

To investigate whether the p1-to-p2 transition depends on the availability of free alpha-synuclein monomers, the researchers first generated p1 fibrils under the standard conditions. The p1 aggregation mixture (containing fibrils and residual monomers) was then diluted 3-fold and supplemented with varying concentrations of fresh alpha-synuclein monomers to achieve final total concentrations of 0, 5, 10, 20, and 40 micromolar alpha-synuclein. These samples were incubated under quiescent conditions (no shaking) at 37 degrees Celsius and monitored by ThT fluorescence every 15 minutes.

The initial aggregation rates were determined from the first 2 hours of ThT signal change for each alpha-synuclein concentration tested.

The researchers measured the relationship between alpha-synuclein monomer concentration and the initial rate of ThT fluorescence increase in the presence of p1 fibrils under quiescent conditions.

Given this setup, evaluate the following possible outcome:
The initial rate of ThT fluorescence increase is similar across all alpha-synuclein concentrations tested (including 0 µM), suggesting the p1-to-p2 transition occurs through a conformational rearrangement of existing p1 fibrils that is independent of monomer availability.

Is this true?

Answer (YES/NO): NO